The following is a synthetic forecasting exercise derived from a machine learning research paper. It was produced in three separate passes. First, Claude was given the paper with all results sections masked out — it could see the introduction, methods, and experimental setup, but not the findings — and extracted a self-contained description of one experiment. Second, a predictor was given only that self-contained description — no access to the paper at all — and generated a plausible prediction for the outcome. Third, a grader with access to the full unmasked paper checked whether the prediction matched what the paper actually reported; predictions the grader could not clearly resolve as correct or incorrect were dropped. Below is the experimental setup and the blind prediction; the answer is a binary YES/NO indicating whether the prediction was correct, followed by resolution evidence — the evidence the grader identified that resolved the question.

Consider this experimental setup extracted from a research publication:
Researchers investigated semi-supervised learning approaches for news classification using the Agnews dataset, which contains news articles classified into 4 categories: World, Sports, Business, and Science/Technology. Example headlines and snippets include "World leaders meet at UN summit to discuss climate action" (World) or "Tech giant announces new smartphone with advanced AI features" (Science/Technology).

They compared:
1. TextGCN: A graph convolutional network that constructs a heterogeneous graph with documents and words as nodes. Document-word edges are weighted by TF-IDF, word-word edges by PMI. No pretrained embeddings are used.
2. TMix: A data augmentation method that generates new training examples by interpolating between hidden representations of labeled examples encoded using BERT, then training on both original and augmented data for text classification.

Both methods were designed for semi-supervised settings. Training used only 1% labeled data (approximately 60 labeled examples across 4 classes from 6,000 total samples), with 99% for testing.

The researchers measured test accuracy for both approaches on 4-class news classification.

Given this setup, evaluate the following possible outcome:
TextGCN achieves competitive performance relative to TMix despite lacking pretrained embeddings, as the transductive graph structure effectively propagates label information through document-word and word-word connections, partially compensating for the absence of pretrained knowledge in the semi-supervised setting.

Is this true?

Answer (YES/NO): YES